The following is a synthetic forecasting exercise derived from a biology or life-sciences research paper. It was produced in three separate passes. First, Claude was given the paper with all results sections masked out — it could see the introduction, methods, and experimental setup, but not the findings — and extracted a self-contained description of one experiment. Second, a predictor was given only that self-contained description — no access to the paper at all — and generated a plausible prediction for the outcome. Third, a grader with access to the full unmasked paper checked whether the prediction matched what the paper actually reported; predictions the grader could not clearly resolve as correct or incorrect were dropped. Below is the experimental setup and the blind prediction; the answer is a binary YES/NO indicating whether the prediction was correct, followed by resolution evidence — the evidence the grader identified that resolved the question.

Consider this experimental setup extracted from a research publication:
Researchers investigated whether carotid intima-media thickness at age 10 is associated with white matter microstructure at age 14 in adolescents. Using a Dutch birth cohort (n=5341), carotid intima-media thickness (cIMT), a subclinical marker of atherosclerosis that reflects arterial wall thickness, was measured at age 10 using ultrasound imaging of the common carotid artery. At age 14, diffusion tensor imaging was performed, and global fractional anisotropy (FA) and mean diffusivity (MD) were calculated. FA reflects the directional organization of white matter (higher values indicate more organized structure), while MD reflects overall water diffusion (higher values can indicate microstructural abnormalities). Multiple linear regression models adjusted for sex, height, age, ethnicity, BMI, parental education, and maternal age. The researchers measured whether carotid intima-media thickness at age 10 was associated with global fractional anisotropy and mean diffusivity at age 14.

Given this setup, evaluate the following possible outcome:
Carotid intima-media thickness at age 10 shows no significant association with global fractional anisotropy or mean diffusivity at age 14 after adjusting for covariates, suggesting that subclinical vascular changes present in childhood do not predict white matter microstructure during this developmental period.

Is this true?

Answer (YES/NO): YES